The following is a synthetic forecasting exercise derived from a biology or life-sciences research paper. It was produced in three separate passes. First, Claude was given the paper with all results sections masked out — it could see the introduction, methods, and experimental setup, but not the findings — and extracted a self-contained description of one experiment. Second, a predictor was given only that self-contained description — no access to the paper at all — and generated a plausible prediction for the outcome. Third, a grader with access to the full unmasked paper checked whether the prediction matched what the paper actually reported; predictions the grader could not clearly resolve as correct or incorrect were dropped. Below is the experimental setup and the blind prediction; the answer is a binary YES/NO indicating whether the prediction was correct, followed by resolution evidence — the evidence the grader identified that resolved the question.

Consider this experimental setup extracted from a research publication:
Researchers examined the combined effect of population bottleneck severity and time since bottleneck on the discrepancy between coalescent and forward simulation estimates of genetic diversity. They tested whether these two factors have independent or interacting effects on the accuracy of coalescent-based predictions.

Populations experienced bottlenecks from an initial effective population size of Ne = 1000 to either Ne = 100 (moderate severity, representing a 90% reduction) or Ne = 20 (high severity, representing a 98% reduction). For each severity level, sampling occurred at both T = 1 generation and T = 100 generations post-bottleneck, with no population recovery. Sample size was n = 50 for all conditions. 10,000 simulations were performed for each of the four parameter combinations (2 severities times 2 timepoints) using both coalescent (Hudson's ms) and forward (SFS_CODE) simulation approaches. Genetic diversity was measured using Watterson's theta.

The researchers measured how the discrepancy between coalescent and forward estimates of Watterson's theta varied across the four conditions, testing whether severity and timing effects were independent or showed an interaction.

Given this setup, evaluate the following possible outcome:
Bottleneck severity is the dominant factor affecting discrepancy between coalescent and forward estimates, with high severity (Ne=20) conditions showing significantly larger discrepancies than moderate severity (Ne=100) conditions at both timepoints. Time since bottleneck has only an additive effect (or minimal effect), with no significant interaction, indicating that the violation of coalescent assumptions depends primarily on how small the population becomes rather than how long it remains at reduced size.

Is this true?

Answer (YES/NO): NO